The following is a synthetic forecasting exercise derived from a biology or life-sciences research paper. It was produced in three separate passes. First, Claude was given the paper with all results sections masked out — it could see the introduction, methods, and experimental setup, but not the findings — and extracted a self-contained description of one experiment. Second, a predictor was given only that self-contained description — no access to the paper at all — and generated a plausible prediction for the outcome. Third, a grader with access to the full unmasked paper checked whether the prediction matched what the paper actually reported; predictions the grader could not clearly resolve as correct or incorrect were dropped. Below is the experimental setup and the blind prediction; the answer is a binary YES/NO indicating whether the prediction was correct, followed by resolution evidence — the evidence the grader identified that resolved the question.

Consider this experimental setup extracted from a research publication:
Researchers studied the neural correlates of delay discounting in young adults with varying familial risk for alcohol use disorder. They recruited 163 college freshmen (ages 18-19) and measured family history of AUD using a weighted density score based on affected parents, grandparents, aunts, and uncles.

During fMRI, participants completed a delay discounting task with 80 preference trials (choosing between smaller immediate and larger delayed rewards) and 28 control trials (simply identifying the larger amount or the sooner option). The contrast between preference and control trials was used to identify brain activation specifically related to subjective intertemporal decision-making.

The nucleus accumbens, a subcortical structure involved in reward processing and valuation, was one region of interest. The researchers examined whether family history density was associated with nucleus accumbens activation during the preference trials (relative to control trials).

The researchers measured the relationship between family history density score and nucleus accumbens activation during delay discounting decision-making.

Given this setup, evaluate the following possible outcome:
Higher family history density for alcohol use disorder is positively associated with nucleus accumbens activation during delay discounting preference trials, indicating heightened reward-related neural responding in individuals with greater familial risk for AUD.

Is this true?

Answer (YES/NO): YES